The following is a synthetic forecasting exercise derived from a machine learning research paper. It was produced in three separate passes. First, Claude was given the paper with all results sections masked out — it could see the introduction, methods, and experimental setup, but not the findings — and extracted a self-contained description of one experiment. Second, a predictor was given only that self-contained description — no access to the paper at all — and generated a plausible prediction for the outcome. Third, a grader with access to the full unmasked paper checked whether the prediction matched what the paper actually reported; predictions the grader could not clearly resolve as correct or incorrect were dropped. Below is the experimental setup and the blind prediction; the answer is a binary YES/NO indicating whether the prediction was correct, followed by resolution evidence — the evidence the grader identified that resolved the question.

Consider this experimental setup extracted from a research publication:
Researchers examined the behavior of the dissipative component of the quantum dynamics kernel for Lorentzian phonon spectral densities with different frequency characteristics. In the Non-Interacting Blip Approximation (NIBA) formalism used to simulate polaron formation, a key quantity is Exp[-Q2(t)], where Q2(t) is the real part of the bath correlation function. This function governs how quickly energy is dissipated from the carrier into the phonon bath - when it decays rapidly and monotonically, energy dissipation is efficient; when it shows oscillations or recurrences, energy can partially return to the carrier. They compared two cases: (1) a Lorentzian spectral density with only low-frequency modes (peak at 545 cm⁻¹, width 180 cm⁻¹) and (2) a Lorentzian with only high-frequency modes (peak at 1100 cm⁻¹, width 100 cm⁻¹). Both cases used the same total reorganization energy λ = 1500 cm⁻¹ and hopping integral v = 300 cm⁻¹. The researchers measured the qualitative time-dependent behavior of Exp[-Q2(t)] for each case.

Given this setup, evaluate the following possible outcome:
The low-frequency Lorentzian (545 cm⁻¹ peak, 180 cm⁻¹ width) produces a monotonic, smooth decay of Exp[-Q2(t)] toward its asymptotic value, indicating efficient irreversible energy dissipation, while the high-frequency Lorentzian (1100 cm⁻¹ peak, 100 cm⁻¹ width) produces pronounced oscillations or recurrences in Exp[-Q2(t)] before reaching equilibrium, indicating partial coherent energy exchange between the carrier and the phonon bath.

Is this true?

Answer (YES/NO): YES